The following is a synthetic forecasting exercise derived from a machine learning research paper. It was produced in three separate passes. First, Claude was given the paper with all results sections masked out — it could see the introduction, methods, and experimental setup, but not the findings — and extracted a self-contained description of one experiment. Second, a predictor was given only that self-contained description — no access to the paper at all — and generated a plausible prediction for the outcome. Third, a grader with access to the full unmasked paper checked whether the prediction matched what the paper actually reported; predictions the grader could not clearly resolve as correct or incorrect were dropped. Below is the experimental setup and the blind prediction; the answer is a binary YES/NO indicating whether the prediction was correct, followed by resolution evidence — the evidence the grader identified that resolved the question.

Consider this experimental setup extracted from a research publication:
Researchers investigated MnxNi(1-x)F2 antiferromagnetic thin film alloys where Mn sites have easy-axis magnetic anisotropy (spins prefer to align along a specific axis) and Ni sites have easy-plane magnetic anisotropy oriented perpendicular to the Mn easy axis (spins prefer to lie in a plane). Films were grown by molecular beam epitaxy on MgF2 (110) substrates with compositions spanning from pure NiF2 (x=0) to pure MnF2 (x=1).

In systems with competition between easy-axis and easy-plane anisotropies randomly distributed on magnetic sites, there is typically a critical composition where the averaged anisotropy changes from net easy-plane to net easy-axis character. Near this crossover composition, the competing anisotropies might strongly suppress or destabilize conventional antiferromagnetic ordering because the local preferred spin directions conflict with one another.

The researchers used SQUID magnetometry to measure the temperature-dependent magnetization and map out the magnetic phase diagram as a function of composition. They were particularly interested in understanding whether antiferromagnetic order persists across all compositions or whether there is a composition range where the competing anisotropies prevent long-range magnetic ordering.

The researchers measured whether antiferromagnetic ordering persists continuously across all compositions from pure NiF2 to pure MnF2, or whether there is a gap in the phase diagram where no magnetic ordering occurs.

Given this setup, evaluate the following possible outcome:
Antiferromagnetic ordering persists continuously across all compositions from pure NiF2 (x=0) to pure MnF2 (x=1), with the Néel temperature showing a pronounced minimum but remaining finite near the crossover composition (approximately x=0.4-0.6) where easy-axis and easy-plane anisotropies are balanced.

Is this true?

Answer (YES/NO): NO